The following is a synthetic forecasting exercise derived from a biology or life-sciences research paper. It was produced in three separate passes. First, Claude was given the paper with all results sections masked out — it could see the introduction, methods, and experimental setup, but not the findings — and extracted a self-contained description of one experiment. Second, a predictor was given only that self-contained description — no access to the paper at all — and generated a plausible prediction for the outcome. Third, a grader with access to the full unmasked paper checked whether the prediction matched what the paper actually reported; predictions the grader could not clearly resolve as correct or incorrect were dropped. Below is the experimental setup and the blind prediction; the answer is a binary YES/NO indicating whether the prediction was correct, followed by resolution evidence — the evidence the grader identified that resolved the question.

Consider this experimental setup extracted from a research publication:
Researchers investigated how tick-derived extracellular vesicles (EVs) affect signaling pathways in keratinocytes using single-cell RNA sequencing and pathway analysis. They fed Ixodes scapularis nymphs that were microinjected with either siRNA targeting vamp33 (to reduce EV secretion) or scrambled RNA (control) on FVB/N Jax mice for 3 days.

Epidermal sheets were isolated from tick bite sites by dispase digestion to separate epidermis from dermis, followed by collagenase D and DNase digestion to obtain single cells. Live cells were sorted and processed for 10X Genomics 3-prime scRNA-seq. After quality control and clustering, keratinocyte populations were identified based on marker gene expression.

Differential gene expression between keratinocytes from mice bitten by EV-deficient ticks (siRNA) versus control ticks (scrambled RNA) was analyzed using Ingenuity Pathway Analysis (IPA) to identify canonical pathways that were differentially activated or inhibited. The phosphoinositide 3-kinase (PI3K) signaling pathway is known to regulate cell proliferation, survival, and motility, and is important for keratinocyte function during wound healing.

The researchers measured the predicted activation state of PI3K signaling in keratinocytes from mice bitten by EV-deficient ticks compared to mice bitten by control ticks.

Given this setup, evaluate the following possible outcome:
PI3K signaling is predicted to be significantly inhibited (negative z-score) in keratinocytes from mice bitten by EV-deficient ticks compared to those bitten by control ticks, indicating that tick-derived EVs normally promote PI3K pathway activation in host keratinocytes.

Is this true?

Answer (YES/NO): NO